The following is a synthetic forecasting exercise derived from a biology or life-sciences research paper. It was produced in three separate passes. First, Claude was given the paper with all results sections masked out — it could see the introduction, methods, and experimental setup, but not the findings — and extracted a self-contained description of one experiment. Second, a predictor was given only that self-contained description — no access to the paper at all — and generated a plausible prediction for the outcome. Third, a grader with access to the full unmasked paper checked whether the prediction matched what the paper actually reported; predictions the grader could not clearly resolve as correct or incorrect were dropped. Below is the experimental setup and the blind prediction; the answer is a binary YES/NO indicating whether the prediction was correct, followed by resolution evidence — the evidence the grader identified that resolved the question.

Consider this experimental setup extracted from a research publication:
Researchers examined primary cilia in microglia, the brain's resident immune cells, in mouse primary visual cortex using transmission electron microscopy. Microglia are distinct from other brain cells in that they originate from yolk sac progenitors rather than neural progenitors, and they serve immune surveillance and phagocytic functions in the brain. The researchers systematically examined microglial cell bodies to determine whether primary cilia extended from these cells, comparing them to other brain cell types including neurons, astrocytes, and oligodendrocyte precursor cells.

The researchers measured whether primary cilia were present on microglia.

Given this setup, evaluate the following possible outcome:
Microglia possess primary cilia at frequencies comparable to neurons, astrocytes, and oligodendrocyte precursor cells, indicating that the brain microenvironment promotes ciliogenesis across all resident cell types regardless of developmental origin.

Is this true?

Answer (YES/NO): NO